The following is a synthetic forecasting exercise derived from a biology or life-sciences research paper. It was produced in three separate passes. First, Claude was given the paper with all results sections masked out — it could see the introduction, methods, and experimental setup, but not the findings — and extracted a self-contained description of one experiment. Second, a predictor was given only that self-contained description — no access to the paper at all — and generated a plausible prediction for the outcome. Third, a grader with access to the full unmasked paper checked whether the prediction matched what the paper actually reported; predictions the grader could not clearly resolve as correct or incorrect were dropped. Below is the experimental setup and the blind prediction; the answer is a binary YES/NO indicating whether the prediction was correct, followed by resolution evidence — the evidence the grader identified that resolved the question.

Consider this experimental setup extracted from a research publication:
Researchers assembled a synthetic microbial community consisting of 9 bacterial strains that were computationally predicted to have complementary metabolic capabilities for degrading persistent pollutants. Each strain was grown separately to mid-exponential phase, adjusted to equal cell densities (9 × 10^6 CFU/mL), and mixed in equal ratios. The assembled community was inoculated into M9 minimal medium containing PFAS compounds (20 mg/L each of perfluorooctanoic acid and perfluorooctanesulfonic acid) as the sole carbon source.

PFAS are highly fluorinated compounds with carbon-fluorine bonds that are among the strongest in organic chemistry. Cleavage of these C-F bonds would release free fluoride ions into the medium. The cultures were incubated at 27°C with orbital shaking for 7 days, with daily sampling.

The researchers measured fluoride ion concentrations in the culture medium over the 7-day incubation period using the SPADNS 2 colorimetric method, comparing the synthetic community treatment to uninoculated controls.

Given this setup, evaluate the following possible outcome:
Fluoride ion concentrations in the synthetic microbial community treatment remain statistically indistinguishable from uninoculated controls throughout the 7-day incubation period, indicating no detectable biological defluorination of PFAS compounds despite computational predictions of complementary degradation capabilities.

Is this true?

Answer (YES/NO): NO